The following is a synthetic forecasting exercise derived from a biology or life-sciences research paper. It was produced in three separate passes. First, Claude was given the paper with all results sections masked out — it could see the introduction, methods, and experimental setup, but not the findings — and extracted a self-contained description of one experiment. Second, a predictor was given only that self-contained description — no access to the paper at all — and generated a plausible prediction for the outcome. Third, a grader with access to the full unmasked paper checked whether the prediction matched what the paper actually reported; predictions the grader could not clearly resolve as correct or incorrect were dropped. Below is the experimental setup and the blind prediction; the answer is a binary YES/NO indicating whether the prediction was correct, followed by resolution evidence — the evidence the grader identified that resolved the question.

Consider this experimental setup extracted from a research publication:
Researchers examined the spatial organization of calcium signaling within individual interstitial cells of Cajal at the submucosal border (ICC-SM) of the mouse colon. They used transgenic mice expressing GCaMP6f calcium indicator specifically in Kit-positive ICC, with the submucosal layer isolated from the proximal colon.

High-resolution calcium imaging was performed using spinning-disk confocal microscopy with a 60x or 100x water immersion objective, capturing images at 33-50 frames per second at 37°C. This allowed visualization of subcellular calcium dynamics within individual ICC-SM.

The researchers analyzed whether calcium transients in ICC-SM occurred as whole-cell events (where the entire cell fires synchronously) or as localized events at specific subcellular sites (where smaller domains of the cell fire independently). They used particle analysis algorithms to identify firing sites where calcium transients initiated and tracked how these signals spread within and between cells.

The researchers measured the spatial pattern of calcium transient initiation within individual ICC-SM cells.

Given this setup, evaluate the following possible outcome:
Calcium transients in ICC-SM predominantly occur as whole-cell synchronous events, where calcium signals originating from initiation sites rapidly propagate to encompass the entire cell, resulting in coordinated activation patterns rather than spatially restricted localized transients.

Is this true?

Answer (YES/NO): NO